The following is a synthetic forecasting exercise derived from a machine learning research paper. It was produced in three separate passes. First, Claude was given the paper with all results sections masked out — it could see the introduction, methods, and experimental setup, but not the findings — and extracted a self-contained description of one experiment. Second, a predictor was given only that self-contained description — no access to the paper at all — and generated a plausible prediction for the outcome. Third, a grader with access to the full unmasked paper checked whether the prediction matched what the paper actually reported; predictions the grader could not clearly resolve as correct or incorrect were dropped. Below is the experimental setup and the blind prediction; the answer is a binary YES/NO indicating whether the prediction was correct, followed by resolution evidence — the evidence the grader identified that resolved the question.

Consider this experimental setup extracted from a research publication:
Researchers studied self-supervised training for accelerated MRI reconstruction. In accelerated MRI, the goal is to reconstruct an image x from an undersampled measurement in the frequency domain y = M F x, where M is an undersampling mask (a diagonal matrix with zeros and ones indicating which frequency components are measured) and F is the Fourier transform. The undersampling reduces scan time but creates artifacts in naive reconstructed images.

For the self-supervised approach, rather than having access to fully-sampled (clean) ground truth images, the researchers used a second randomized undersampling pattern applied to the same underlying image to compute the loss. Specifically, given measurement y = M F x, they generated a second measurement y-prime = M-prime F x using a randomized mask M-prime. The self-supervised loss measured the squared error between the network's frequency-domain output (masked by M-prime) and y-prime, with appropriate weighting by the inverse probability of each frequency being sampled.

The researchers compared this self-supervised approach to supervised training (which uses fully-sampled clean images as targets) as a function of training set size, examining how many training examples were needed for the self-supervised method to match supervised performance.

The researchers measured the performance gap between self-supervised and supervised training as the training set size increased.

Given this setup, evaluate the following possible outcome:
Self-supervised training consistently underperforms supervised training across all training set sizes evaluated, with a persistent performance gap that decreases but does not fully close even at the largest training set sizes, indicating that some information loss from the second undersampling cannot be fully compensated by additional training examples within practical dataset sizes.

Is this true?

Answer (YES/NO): NO